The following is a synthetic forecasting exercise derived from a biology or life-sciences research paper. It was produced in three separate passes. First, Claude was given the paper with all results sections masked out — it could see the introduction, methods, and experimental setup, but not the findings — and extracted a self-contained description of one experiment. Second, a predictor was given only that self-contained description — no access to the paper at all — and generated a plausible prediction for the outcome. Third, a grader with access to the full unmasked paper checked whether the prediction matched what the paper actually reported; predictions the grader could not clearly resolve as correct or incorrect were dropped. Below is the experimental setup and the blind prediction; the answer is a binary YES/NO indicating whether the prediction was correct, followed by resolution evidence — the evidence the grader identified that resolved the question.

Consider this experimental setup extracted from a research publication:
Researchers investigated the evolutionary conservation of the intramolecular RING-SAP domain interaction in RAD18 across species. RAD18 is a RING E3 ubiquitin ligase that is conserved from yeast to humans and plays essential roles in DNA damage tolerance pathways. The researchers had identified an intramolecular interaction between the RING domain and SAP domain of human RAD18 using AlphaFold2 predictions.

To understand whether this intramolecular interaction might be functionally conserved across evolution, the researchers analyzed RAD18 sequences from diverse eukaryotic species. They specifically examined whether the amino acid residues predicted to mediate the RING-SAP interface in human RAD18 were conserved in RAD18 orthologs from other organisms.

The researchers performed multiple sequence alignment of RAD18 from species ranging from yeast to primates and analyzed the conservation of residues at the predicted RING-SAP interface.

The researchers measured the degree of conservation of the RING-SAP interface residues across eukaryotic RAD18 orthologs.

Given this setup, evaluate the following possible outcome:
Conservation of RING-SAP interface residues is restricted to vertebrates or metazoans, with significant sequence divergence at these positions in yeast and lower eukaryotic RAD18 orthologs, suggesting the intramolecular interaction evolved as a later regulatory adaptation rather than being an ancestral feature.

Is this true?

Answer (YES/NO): NO